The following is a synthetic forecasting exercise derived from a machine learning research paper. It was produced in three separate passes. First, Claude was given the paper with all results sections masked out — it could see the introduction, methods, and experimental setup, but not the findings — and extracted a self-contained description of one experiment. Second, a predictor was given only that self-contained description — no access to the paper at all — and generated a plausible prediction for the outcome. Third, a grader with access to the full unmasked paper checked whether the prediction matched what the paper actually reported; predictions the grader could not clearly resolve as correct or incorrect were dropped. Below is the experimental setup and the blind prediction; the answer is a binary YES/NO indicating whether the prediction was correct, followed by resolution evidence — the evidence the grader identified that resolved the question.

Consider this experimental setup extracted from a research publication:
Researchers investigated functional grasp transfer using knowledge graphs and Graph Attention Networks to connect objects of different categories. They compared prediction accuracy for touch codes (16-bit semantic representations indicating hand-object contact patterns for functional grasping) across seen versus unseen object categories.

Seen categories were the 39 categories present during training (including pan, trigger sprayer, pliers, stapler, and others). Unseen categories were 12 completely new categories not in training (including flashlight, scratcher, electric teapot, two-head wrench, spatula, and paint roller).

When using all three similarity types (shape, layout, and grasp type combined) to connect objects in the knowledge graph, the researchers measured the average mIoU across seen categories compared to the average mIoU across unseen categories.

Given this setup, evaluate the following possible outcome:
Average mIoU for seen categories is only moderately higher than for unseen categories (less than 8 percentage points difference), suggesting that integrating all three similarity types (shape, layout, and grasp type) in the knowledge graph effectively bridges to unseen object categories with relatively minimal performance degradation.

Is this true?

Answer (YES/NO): NO